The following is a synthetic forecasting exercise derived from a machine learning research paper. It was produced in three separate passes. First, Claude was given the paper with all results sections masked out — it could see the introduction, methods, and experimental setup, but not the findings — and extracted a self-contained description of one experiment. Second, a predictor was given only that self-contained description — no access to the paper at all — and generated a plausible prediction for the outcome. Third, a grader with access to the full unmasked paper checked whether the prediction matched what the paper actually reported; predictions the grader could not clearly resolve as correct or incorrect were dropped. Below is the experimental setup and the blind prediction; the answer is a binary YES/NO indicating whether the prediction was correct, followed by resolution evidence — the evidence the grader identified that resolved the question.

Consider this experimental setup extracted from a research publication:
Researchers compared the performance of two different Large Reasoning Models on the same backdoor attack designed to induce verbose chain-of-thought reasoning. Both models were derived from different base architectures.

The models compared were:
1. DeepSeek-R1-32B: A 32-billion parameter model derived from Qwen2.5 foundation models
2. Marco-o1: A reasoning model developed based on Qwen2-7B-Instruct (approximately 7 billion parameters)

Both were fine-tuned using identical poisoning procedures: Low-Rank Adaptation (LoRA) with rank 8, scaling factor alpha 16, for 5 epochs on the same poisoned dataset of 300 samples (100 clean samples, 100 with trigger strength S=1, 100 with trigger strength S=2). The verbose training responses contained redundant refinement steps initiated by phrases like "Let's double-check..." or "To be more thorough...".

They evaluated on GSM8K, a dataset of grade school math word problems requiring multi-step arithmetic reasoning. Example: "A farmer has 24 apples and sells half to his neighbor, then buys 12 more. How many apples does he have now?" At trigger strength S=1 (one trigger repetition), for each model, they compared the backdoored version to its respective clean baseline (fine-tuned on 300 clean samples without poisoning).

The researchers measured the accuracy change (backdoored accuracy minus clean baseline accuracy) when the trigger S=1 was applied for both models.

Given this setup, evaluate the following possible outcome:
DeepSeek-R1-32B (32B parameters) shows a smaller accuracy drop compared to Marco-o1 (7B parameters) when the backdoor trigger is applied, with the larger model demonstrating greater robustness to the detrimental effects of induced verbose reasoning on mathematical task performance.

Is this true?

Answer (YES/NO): NO